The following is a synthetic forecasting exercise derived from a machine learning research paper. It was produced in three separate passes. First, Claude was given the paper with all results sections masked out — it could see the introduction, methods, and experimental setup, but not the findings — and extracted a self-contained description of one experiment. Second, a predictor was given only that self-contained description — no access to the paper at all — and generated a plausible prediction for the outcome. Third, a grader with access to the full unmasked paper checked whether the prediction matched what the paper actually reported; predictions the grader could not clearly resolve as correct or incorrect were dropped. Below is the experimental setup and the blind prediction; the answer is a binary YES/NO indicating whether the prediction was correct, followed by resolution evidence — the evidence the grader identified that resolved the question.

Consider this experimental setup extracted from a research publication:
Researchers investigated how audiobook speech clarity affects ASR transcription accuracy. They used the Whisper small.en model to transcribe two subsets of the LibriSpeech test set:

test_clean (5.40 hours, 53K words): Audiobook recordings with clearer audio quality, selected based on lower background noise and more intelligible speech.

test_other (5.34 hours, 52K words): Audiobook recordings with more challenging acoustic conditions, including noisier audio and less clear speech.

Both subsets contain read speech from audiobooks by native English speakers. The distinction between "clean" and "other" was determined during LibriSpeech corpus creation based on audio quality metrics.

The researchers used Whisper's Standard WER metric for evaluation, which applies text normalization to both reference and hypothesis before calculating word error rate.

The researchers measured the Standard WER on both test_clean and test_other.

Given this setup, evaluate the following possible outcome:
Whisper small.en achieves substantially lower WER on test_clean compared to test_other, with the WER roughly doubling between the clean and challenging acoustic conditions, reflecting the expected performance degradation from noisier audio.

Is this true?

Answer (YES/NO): YES